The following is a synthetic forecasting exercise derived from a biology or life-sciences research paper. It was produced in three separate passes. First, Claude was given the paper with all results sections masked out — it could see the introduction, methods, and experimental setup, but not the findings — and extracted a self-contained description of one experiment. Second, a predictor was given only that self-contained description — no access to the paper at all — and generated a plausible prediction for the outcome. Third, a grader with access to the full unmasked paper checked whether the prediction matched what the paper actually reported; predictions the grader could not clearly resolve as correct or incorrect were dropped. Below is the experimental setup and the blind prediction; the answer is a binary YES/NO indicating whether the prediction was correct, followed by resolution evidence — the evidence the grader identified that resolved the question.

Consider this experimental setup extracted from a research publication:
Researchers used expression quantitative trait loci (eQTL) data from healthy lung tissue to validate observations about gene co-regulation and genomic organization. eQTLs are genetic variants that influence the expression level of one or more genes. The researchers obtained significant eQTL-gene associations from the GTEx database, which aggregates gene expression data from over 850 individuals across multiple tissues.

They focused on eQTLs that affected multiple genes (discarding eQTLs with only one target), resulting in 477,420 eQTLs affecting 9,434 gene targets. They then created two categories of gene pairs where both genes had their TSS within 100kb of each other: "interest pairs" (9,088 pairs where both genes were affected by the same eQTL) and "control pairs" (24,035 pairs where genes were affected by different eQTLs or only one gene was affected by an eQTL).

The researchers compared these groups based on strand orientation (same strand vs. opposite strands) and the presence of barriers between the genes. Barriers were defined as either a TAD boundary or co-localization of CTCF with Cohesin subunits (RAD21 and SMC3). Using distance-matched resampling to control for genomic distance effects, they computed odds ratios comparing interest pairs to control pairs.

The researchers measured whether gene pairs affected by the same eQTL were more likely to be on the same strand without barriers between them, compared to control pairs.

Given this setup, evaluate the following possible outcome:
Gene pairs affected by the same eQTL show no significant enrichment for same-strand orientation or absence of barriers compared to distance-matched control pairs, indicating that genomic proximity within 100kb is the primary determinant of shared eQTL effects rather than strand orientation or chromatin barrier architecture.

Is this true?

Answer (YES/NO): NO